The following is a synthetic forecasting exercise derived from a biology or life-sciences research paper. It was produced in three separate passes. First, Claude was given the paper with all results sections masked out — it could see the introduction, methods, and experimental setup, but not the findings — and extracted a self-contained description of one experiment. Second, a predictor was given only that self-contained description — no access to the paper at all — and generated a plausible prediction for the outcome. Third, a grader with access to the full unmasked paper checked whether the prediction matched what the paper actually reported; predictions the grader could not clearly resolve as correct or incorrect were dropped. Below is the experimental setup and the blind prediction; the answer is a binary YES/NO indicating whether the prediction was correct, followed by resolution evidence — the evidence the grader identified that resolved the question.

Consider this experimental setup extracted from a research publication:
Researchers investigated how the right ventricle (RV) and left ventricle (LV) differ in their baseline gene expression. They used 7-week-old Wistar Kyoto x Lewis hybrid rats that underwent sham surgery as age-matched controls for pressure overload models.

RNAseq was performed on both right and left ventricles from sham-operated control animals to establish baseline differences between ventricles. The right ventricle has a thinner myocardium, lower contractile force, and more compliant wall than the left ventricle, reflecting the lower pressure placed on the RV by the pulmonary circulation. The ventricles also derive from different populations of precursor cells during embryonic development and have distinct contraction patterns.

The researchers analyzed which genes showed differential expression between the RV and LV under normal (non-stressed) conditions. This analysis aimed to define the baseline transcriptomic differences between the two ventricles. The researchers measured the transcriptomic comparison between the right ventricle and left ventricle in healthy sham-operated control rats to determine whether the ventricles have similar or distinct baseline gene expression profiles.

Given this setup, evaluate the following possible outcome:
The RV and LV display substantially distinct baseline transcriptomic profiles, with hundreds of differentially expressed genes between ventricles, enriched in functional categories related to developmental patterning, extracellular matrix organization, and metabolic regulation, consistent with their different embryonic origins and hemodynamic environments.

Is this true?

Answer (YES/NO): YES